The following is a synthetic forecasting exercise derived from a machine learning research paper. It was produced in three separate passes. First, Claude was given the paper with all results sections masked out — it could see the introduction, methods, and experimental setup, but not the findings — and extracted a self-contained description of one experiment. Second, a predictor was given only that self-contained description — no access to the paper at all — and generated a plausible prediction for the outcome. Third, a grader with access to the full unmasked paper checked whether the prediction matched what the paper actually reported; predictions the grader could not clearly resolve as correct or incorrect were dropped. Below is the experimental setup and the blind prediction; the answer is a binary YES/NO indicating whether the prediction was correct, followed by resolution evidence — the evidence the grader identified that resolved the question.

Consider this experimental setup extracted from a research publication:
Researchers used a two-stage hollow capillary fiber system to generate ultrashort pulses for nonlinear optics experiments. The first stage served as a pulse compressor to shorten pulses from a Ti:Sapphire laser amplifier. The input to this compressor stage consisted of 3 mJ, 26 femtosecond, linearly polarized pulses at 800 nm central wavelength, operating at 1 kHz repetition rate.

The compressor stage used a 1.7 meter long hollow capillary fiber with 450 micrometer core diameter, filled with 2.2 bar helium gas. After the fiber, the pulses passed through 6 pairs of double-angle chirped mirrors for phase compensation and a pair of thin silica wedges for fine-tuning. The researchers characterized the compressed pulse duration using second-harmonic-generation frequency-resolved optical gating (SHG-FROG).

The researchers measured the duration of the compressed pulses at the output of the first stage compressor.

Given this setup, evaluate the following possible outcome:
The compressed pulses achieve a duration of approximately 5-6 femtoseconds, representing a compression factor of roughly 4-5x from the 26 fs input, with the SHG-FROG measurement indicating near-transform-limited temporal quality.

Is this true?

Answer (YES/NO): NO